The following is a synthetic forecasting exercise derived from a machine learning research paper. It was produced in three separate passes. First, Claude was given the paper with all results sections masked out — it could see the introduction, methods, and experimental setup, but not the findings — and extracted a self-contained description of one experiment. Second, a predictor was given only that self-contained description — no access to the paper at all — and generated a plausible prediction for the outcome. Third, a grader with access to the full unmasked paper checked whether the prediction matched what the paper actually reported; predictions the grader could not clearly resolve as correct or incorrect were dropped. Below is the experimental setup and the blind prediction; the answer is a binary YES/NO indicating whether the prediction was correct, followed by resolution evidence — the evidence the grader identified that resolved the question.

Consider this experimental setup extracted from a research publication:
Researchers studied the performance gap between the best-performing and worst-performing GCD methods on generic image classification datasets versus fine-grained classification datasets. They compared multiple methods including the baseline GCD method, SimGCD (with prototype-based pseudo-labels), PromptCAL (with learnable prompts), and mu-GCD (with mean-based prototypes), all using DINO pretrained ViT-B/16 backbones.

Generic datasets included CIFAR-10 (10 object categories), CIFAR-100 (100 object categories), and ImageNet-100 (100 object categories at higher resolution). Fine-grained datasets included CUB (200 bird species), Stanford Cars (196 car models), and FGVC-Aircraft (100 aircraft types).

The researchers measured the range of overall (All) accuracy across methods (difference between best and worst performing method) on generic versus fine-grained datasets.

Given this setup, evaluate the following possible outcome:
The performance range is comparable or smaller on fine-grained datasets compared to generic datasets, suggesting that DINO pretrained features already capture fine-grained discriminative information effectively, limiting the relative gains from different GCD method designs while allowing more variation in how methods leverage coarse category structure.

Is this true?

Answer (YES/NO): NO